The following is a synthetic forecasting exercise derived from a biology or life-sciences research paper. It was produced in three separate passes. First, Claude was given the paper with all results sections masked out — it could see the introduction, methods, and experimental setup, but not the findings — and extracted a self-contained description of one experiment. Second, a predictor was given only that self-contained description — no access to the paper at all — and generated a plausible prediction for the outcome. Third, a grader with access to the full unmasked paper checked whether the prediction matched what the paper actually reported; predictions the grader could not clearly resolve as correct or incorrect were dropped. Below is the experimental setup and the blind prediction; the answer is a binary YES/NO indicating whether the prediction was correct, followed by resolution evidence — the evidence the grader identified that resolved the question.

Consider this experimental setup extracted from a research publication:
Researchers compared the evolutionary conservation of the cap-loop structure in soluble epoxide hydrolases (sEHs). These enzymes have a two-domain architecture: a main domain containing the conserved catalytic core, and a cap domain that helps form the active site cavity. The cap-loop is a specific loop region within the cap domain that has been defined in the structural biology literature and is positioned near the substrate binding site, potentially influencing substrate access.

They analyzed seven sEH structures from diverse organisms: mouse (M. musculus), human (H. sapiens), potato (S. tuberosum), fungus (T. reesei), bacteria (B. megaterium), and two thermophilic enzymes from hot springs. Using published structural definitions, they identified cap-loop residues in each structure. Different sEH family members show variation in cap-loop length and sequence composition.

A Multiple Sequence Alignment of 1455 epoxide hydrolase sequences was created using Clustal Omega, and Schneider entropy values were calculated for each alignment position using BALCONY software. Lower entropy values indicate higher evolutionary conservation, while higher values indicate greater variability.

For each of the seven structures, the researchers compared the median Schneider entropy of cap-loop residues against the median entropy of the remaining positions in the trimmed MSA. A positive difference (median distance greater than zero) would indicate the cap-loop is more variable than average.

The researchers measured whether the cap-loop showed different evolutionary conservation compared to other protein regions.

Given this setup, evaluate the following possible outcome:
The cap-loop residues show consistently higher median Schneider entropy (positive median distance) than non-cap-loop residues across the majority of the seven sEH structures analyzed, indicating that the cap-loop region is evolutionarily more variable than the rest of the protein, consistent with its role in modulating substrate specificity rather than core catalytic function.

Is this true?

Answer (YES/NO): YES